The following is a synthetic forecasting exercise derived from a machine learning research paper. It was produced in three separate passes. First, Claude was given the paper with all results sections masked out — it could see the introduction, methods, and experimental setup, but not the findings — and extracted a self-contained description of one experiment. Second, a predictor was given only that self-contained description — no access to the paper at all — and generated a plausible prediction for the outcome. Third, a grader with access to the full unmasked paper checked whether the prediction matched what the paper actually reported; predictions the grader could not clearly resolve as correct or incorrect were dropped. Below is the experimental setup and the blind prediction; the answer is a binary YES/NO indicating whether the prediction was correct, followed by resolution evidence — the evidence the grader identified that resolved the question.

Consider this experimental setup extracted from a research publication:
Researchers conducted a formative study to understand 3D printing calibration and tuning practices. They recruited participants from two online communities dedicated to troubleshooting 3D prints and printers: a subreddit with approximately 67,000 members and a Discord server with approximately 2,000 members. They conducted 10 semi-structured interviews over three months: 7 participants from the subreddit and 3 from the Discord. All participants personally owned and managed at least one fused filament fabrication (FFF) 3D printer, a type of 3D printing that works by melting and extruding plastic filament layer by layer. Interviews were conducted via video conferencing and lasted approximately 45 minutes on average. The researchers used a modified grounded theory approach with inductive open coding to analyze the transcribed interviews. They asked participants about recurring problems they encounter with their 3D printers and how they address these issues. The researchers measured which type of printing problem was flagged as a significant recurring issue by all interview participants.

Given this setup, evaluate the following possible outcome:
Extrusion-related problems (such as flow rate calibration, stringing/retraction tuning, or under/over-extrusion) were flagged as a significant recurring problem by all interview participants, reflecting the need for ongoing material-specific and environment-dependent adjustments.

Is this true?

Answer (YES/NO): NO